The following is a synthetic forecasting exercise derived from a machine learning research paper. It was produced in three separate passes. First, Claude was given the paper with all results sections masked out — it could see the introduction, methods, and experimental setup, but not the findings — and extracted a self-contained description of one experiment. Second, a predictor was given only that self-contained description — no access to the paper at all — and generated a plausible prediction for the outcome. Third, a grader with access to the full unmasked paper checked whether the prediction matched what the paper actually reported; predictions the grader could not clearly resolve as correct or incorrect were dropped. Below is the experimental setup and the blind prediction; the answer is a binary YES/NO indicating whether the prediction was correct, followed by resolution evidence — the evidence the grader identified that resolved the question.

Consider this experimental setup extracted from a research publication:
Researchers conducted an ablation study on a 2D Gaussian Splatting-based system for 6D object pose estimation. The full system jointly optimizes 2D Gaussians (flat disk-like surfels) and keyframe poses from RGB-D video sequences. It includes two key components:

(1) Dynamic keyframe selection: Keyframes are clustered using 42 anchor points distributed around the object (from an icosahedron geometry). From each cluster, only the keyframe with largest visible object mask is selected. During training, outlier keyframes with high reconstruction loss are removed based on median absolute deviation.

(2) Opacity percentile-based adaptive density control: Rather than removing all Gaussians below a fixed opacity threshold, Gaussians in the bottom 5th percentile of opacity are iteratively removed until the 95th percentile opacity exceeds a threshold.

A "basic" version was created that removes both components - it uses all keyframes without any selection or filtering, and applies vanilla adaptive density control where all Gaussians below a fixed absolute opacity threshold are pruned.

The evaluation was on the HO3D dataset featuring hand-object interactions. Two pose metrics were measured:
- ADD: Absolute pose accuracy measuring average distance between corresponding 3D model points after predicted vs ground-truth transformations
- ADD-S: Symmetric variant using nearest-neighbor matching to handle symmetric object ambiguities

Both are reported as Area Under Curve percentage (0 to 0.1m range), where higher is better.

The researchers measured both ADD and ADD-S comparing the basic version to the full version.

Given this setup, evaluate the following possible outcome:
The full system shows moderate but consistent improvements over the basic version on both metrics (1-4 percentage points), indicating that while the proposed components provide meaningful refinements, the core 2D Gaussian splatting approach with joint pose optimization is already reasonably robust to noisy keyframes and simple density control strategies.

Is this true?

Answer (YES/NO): NO